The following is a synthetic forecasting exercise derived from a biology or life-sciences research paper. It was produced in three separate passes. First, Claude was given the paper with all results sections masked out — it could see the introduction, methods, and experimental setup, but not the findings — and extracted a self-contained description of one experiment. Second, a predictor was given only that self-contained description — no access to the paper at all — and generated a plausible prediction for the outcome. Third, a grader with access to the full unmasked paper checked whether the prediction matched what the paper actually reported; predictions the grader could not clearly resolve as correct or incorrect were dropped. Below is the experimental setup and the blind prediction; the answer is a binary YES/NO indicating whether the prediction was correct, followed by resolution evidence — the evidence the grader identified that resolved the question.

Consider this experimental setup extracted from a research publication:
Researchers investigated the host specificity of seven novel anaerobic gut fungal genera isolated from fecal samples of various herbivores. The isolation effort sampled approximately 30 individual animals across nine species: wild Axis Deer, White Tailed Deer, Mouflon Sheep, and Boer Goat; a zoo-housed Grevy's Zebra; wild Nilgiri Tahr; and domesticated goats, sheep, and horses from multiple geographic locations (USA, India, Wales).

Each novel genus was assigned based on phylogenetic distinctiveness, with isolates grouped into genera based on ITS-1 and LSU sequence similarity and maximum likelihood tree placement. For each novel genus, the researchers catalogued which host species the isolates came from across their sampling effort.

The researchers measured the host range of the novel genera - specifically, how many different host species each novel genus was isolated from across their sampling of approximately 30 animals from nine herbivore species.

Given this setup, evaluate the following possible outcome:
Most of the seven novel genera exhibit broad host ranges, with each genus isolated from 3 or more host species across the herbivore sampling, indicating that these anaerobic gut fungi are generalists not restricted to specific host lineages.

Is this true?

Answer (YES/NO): NO